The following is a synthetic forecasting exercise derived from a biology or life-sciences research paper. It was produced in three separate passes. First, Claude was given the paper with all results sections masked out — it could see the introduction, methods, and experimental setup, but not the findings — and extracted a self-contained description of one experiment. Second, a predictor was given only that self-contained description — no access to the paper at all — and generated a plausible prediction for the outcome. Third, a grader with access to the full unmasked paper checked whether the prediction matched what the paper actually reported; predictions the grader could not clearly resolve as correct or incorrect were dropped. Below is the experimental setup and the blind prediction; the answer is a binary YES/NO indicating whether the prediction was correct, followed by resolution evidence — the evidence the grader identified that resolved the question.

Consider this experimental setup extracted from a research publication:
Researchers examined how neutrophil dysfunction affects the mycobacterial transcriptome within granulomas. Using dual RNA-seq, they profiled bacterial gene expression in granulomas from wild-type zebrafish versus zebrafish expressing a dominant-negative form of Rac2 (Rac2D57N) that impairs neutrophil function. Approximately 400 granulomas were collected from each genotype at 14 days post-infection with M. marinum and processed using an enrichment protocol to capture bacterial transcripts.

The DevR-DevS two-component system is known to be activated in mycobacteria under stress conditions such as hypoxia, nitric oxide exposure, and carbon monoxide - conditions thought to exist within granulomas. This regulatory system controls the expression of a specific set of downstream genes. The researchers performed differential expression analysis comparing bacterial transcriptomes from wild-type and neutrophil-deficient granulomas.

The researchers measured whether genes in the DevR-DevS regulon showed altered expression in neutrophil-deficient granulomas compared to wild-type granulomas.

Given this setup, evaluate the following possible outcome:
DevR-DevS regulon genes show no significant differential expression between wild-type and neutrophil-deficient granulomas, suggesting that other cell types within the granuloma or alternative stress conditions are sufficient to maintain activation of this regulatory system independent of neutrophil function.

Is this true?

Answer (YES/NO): NO